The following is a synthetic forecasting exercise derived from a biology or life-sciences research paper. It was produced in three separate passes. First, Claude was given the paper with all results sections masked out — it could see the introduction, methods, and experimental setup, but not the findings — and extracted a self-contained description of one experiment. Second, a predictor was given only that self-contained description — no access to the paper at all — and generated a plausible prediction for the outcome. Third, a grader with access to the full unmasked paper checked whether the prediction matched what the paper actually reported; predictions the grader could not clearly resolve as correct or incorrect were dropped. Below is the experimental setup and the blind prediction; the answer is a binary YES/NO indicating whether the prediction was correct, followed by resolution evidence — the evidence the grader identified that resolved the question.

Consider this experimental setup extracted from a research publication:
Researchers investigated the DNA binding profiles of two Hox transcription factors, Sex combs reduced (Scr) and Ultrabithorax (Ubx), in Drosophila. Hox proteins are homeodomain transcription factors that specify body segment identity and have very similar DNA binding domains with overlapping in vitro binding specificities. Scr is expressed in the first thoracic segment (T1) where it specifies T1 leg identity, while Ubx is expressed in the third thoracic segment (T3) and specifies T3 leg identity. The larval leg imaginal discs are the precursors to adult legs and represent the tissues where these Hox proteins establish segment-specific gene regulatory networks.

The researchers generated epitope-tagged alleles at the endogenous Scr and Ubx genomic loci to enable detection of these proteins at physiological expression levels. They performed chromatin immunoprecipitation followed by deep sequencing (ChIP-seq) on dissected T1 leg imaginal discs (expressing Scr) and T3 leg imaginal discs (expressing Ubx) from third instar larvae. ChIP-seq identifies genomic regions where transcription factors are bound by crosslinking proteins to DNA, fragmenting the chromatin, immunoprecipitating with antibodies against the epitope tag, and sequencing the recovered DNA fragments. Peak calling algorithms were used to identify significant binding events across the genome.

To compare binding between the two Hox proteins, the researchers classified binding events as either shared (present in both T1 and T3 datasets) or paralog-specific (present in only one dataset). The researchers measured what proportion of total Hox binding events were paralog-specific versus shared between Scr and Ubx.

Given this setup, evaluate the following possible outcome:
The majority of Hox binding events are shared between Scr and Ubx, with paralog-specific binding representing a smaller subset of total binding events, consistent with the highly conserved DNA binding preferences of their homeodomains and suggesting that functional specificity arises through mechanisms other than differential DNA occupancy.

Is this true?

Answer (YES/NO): NO